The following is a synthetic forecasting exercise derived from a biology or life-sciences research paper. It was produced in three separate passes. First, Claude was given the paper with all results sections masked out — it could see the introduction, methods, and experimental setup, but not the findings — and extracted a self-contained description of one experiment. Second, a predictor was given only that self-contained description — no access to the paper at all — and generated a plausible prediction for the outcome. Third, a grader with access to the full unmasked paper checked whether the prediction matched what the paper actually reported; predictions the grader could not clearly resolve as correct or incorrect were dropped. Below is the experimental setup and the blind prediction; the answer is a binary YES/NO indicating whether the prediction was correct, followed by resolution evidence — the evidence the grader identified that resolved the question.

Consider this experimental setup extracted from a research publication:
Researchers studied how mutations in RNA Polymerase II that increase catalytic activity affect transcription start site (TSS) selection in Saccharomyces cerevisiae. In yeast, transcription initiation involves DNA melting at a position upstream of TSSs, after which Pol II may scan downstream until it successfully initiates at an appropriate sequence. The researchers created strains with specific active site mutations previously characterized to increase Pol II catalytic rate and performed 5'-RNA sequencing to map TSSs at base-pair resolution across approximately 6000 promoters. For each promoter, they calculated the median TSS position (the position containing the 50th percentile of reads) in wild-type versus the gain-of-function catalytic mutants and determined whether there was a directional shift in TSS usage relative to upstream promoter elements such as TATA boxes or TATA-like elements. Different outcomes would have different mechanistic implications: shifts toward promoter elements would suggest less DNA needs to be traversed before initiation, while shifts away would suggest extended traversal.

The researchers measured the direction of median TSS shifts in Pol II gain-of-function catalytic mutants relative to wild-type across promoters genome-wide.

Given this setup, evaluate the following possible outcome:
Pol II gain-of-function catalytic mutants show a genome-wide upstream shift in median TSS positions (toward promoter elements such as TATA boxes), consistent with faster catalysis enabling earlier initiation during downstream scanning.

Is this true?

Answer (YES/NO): YES